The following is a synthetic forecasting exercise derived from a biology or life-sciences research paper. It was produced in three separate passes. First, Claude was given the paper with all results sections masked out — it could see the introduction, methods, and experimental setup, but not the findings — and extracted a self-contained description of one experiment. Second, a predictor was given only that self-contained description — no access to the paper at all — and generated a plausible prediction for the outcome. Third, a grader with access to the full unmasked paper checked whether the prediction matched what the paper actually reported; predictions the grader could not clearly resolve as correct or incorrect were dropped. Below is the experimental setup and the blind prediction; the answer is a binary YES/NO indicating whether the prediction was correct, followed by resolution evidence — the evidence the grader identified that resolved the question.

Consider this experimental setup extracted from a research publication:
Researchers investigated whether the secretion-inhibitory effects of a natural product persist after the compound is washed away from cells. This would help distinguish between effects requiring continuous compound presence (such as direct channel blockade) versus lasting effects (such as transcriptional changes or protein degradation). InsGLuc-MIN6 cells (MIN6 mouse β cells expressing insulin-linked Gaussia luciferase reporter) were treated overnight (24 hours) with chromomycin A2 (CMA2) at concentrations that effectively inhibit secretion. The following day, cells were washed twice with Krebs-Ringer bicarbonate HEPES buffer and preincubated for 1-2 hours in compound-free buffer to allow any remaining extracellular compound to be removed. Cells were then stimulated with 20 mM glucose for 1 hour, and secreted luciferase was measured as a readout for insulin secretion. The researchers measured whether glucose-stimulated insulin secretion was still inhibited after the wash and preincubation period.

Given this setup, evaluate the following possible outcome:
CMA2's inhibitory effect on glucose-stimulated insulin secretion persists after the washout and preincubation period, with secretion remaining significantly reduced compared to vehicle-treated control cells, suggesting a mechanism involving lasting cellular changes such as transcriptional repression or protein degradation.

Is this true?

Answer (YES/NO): YES